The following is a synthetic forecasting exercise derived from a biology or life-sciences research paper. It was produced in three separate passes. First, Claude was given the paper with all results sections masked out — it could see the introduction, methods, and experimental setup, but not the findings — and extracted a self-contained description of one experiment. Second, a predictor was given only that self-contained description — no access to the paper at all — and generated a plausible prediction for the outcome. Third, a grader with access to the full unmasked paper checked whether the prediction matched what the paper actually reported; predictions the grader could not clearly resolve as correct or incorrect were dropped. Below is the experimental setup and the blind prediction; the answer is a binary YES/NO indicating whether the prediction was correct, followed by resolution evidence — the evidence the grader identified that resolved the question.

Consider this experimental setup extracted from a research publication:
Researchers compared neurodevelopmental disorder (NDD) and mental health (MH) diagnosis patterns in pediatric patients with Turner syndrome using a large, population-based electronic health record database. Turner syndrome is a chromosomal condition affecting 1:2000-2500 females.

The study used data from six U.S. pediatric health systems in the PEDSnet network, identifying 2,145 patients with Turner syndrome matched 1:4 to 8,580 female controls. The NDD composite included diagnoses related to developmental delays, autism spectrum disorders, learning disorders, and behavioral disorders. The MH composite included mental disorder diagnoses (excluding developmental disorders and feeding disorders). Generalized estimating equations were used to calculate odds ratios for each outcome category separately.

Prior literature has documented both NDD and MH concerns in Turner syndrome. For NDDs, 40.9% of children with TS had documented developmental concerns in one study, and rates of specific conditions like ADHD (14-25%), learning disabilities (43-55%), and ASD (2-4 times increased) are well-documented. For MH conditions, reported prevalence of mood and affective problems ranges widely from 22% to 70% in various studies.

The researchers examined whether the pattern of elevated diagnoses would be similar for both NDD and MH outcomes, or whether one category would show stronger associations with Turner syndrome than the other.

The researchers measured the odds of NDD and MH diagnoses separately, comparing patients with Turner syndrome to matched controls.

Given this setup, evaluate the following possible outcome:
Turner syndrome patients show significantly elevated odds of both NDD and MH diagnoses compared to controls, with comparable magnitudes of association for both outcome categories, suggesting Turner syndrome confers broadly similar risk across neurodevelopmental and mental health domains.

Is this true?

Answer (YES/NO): NO